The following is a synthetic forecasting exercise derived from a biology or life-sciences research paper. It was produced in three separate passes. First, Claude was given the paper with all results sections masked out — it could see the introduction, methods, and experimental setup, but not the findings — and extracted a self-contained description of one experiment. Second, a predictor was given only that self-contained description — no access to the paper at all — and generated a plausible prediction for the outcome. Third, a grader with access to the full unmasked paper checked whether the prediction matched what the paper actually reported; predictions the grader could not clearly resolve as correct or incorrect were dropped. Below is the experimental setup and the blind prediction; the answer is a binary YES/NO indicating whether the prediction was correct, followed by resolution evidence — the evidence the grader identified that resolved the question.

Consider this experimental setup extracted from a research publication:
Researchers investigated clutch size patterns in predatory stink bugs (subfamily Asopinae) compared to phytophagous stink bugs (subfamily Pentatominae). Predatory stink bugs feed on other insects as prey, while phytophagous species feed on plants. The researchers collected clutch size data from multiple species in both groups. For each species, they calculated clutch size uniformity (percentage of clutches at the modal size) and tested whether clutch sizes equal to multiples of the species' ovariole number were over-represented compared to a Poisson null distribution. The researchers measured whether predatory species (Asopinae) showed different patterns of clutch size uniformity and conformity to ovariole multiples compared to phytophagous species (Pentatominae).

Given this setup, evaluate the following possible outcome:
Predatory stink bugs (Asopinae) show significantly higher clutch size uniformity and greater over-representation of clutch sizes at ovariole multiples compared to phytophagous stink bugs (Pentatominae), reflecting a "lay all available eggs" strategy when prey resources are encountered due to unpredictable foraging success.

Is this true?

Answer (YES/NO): NO